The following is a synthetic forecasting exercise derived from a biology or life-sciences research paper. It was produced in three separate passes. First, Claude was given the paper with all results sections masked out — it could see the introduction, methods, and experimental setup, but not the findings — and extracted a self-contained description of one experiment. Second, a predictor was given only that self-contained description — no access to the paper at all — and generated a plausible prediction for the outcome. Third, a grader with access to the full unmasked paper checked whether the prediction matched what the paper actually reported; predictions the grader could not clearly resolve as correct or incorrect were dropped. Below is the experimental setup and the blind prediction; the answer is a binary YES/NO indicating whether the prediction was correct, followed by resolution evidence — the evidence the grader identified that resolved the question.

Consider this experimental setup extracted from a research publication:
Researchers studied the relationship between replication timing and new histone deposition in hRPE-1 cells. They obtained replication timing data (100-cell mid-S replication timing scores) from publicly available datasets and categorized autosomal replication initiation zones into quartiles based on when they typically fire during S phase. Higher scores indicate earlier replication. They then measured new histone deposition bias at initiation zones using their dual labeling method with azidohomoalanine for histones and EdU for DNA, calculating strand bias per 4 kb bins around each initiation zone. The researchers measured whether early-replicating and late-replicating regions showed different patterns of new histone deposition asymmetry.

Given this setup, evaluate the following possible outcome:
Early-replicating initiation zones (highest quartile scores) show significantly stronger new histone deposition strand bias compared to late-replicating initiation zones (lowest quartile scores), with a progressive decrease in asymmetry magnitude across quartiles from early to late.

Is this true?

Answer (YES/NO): NO